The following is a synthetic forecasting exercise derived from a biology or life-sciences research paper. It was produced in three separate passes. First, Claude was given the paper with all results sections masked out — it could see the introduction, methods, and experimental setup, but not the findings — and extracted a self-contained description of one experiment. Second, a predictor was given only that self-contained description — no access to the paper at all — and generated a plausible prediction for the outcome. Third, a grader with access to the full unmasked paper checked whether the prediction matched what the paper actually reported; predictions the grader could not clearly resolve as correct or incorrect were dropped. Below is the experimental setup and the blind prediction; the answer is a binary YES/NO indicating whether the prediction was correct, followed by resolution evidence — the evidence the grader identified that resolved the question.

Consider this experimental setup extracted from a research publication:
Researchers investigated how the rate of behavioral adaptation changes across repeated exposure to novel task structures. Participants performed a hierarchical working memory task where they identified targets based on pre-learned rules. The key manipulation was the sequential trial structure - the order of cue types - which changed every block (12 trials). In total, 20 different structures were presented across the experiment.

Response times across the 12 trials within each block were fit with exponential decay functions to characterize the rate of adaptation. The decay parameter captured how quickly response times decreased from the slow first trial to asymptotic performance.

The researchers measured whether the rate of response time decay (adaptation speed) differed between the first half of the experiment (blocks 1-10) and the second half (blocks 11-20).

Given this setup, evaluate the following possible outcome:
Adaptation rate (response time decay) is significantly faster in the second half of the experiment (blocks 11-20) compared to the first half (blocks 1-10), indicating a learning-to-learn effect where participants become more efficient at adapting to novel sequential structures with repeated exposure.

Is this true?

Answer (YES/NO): NO